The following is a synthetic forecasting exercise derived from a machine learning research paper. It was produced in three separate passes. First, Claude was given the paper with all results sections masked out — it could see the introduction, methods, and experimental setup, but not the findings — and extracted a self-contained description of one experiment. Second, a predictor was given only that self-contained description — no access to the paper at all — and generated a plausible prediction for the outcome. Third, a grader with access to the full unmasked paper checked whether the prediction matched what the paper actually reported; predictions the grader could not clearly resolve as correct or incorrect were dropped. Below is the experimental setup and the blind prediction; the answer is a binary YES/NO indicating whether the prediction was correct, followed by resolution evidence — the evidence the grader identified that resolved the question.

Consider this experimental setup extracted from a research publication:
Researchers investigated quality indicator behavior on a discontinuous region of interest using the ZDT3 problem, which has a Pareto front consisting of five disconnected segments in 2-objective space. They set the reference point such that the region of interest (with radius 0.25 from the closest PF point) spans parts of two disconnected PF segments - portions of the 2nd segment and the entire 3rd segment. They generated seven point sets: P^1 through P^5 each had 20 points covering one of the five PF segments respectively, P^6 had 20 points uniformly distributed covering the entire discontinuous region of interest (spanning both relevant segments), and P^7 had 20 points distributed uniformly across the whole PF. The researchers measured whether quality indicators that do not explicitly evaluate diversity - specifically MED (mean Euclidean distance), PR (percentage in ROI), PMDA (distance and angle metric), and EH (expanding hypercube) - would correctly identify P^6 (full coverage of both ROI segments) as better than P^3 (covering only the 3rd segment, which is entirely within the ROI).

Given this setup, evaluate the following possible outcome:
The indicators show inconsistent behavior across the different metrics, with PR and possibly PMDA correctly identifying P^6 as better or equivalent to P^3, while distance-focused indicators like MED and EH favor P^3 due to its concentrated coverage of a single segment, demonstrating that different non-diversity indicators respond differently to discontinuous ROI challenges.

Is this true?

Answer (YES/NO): NO